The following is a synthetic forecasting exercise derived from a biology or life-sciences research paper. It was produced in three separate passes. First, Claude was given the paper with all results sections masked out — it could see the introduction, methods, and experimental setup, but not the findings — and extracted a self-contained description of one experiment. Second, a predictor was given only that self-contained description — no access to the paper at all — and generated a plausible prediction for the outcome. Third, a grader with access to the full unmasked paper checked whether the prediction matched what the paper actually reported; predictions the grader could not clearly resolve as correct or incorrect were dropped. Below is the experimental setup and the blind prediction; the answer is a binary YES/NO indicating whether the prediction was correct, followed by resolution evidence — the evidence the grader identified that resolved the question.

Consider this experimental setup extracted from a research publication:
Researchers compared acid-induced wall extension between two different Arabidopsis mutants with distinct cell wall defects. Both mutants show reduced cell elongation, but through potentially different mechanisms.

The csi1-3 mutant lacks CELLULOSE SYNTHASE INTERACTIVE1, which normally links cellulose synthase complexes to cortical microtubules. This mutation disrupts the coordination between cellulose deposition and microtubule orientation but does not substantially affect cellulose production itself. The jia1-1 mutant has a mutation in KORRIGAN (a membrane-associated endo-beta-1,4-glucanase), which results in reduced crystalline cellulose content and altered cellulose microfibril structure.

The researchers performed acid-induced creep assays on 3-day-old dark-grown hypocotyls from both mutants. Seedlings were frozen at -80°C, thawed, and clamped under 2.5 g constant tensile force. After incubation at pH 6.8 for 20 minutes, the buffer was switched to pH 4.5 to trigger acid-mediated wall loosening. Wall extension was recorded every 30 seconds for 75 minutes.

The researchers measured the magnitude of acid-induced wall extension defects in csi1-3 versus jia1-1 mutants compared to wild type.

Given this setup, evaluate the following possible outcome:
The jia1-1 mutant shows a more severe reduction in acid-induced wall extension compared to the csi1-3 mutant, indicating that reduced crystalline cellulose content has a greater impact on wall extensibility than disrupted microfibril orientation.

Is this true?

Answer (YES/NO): NO